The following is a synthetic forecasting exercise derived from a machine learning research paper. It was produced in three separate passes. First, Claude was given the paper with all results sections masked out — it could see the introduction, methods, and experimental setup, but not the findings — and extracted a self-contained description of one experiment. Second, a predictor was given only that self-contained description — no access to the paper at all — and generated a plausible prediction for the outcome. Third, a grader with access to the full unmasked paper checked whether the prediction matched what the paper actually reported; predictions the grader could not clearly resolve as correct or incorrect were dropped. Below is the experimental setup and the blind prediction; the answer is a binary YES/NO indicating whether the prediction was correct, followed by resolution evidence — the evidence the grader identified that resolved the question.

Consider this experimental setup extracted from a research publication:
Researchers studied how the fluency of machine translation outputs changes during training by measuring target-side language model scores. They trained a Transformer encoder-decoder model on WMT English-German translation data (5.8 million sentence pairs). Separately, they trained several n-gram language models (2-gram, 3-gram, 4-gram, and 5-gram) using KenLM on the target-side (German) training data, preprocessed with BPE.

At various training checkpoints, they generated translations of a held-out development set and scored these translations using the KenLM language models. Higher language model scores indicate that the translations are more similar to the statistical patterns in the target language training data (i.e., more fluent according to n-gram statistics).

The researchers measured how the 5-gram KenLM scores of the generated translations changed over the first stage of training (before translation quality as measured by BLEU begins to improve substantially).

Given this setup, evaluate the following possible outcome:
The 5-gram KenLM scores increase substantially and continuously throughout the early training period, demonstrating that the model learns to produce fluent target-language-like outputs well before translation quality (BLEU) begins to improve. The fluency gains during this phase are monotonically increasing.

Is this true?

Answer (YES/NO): NO